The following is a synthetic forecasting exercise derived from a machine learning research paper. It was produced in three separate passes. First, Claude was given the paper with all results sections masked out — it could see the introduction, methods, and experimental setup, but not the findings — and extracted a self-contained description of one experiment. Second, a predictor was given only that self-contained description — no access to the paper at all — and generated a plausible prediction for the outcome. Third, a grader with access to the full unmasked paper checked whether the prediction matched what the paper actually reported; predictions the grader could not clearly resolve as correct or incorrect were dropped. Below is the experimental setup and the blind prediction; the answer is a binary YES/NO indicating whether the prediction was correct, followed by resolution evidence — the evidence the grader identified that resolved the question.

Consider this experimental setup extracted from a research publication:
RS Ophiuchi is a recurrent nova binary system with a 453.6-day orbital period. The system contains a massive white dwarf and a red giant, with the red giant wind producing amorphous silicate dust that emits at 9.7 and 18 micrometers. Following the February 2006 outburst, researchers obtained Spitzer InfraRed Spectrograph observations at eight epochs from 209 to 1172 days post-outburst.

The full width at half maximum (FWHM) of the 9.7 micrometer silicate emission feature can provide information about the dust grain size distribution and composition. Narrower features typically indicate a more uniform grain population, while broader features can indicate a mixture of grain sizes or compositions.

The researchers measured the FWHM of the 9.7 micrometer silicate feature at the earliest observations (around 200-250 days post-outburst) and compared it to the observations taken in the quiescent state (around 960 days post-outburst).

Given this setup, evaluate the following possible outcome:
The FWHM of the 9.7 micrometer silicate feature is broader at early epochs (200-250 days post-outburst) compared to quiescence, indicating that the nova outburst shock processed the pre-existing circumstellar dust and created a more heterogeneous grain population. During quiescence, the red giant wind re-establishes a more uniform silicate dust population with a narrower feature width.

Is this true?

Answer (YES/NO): NO